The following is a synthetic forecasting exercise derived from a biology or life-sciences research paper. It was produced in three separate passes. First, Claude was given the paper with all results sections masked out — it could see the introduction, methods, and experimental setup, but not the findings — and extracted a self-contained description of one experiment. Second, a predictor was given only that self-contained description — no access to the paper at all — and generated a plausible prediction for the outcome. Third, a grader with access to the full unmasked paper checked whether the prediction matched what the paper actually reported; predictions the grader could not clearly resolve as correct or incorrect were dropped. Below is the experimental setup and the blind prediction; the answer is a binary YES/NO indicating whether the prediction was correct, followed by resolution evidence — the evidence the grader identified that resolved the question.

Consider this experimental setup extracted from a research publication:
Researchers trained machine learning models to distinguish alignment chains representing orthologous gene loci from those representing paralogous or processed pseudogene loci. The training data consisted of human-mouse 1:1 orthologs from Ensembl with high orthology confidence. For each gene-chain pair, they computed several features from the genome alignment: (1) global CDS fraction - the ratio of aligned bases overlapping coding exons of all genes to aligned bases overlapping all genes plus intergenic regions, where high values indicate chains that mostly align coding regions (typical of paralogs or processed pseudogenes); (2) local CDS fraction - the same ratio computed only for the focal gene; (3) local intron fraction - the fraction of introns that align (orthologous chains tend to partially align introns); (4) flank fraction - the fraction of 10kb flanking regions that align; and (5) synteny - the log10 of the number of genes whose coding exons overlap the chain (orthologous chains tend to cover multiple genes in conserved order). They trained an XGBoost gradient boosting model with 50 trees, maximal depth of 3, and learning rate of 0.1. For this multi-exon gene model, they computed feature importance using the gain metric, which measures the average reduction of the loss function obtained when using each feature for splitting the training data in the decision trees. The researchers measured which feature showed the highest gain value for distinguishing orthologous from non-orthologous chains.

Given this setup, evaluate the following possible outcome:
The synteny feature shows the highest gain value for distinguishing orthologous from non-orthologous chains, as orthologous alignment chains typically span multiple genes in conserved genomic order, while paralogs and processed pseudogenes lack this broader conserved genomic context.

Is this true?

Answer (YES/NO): NO